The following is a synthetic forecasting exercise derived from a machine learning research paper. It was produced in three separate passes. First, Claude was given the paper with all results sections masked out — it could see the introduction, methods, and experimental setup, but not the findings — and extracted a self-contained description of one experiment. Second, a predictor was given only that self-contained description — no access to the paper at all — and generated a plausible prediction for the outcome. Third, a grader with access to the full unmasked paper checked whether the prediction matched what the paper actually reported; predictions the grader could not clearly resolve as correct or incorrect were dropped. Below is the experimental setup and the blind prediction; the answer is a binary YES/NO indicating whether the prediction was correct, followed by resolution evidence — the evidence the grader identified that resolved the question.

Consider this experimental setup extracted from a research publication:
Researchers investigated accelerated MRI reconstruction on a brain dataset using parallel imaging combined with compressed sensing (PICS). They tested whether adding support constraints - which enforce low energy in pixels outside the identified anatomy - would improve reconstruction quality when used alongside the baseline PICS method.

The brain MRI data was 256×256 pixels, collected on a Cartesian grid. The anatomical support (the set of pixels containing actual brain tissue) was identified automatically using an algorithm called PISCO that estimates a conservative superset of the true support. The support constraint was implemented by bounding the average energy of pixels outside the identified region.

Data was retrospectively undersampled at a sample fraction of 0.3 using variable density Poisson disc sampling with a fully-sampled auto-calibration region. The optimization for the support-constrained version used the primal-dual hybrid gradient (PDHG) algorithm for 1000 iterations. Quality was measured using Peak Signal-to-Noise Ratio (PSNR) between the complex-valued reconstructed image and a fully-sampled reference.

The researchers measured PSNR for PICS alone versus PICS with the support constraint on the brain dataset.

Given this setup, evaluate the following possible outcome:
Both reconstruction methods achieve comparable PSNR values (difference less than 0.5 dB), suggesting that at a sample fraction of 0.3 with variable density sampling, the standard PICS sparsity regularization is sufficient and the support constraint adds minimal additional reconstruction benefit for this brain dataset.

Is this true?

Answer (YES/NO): YES